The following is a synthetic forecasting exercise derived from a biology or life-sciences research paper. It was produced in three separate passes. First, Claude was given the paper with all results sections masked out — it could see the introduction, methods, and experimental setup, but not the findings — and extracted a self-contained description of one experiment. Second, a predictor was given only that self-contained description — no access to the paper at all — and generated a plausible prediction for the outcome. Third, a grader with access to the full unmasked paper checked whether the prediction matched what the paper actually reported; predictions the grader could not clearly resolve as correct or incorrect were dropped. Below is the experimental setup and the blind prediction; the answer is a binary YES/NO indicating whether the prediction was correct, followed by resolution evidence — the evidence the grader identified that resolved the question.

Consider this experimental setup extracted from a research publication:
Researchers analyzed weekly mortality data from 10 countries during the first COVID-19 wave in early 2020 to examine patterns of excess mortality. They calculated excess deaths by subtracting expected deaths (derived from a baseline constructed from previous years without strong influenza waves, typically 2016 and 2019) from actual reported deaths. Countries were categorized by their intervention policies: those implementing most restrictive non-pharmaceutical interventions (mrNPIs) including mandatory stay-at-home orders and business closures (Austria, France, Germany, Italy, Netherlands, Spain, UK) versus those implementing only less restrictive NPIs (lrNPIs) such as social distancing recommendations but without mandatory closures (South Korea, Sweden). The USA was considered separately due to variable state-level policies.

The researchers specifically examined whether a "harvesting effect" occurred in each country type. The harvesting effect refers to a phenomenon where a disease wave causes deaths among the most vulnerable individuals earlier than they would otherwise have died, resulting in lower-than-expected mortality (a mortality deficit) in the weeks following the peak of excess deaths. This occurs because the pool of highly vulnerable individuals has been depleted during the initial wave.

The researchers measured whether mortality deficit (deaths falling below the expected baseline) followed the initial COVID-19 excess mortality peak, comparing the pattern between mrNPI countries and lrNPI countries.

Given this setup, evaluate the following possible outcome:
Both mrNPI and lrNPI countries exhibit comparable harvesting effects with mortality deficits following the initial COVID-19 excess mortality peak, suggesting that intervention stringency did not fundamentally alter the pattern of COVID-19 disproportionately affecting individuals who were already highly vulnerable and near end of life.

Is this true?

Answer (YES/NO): NO